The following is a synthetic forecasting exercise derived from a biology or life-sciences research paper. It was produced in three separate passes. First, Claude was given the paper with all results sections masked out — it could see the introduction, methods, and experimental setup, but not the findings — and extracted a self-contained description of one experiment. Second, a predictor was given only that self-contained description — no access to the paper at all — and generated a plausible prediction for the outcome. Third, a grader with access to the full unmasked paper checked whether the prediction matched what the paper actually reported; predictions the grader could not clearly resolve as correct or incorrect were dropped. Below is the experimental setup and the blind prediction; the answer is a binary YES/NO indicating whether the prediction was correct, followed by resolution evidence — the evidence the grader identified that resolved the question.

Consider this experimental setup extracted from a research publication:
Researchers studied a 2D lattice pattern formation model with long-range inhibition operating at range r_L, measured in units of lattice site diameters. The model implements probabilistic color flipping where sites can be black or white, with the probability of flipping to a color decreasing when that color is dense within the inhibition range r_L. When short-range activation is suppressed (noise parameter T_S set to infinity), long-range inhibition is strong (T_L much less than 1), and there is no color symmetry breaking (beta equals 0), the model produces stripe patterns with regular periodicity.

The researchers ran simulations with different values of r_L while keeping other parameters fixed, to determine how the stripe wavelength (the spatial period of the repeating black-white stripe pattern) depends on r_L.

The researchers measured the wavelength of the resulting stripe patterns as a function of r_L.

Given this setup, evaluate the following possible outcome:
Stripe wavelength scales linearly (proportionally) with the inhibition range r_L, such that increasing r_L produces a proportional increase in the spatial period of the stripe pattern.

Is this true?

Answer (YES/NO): YES